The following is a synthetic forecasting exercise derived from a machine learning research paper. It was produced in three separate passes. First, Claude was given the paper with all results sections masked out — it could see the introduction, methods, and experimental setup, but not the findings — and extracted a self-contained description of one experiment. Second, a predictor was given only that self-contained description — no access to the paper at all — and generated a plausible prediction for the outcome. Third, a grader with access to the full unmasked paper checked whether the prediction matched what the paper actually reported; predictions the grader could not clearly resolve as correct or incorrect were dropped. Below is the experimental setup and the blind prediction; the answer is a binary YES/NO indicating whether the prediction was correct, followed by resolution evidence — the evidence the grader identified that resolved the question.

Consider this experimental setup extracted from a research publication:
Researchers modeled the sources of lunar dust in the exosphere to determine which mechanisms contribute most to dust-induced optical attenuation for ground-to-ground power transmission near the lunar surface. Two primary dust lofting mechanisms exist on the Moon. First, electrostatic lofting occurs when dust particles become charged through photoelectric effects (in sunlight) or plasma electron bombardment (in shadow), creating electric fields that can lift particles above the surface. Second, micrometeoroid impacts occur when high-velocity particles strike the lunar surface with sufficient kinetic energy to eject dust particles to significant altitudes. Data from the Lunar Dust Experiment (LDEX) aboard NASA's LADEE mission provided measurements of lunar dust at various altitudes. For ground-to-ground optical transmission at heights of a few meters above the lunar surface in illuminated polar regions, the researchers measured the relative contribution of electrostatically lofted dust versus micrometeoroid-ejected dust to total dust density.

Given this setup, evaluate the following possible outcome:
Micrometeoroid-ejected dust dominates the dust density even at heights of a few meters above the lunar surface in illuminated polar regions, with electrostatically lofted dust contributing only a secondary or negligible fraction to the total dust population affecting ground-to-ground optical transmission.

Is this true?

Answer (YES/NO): NO